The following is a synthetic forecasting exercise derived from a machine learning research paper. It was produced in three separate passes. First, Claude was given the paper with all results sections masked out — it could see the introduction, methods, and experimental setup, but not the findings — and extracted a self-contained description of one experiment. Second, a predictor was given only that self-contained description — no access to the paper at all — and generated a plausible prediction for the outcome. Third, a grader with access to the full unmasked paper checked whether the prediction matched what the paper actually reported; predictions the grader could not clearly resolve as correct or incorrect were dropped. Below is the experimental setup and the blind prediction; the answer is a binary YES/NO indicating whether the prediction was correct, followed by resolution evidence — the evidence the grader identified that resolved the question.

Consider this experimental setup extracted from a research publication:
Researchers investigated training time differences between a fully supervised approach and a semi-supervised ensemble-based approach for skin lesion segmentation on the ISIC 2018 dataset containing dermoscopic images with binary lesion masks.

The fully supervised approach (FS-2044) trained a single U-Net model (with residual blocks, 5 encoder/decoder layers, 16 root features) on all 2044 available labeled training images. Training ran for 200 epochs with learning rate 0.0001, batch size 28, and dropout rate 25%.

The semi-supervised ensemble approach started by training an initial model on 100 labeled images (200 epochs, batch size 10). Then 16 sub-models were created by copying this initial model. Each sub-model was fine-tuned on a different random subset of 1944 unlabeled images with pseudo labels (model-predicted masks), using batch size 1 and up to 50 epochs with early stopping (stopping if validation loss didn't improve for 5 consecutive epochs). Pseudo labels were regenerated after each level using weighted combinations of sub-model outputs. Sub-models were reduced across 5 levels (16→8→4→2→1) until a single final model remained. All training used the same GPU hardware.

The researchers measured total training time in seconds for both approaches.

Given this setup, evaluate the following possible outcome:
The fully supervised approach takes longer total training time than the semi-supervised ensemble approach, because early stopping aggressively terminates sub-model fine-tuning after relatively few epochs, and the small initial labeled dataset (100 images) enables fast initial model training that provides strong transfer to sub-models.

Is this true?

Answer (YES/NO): NO